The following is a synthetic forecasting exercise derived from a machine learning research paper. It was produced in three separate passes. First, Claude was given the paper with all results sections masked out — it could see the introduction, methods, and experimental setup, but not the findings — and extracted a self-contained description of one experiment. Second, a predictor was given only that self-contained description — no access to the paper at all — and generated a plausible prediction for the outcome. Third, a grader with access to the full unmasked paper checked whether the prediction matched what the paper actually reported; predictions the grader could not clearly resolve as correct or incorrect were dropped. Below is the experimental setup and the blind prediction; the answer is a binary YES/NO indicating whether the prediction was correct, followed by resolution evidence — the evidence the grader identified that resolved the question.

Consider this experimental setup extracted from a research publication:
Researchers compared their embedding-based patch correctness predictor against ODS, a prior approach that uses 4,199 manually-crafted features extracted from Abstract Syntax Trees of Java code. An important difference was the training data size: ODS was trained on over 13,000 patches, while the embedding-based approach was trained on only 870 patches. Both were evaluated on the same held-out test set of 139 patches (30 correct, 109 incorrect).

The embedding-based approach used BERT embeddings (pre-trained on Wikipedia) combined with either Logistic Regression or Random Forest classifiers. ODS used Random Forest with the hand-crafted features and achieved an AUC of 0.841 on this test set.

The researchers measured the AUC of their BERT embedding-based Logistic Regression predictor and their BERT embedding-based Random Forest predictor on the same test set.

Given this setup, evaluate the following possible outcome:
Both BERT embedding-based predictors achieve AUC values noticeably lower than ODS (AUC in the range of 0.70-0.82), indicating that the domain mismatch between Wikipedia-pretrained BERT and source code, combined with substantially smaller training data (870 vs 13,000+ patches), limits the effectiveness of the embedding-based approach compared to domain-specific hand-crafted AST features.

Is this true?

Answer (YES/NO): YES